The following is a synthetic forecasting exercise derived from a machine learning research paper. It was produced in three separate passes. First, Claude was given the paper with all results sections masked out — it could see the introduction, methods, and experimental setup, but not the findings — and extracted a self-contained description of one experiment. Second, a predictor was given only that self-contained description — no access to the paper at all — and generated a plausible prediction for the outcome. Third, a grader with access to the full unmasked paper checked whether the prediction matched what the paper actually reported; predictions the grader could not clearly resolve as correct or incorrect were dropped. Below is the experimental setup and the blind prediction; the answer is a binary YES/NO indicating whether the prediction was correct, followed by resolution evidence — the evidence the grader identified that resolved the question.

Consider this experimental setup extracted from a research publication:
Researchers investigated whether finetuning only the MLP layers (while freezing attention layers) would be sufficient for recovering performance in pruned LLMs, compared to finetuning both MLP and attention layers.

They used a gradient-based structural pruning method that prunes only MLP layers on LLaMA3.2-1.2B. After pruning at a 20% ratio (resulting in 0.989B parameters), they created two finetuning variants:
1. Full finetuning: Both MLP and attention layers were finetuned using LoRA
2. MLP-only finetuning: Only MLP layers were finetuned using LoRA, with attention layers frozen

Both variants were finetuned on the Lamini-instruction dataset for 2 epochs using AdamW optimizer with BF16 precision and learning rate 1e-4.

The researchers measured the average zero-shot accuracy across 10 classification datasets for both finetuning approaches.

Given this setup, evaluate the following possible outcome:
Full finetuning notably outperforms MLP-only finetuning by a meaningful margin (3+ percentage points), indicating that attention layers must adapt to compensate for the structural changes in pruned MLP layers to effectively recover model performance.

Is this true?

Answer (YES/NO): NO